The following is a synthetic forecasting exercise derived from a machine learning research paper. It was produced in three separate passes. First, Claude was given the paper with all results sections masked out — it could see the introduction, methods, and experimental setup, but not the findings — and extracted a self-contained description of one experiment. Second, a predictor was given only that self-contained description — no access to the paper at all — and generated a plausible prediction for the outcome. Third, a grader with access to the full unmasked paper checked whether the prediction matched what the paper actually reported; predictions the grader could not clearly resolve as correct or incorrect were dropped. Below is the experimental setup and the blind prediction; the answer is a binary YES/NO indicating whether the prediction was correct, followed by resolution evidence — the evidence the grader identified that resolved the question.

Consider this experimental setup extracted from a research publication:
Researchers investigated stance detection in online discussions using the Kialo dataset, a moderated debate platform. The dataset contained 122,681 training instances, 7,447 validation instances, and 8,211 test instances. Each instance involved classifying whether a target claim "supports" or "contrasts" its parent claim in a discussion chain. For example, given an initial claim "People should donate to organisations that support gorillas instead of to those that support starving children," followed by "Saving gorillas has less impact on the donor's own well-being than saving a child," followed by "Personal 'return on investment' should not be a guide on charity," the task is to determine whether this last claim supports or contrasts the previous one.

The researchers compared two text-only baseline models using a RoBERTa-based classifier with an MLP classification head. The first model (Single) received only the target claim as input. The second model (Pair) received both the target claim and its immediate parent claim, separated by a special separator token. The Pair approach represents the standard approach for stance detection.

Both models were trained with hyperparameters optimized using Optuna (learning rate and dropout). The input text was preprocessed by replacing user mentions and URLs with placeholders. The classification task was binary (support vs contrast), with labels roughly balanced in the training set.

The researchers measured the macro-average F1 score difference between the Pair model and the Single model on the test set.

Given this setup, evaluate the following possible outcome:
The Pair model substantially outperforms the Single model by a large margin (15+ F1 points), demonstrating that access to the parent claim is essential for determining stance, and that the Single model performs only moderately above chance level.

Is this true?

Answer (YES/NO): NO